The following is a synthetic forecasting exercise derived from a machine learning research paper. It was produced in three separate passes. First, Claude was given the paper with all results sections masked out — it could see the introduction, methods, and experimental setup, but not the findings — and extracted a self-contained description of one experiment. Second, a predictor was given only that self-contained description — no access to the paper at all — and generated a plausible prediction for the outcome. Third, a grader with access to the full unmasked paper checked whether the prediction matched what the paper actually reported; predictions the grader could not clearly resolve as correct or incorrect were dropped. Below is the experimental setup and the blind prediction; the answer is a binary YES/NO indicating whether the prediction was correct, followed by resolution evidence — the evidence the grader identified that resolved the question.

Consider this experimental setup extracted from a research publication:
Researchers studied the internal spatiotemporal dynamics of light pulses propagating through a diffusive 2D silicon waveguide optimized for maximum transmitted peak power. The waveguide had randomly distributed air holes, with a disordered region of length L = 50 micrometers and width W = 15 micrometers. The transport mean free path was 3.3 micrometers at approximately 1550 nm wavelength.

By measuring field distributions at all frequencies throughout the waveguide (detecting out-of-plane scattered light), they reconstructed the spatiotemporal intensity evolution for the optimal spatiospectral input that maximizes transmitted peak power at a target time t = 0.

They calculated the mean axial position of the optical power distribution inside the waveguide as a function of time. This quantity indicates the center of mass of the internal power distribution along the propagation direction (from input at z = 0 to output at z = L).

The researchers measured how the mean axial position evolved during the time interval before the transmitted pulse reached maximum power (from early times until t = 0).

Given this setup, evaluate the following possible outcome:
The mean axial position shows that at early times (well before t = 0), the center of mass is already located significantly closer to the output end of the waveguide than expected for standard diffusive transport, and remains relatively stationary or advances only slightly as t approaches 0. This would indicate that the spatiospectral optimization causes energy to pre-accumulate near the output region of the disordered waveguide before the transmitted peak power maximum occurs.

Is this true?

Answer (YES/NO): NO